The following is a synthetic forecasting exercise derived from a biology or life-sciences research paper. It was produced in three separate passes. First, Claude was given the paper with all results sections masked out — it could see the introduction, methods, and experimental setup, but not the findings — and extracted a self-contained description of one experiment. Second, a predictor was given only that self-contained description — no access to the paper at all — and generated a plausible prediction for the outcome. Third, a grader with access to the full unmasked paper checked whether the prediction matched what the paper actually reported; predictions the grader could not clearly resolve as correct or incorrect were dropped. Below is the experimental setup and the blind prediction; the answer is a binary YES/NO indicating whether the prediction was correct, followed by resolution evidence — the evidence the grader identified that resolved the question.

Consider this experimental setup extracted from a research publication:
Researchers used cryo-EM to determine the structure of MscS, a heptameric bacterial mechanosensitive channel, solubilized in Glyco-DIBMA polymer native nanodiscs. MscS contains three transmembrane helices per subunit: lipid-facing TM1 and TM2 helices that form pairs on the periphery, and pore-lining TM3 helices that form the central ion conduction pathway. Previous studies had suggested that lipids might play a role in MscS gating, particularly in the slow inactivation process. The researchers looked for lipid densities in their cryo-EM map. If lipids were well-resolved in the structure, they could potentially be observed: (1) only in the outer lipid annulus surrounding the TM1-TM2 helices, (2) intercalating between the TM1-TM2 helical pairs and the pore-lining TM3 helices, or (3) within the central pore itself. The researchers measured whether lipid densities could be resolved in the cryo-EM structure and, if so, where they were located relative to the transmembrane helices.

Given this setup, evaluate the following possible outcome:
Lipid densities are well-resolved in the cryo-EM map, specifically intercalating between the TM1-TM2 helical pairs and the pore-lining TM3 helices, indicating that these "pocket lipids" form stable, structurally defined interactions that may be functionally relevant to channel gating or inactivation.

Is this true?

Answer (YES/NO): YES